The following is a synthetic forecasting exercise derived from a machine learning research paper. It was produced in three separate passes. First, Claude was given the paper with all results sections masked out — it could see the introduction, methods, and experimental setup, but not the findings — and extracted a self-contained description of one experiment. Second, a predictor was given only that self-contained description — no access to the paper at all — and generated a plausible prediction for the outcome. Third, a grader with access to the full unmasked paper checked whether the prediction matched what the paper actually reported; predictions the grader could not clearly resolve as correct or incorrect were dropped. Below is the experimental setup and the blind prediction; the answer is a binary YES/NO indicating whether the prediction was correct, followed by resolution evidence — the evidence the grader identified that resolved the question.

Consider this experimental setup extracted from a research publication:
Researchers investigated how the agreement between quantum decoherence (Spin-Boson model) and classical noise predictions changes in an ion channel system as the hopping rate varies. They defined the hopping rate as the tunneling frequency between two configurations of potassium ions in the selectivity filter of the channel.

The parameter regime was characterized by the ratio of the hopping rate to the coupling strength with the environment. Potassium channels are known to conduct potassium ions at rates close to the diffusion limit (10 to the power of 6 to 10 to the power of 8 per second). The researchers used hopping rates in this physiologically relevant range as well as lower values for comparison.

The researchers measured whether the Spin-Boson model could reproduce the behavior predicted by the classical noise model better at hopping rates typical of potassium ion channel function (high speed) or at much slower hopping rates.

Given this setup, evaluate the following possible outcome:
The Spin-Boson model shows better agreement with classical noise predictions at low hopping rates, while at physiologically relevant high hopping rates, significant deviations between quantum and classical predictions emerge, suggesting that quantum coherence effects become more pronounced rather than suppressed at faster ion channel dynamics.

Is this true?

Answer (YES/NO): NO